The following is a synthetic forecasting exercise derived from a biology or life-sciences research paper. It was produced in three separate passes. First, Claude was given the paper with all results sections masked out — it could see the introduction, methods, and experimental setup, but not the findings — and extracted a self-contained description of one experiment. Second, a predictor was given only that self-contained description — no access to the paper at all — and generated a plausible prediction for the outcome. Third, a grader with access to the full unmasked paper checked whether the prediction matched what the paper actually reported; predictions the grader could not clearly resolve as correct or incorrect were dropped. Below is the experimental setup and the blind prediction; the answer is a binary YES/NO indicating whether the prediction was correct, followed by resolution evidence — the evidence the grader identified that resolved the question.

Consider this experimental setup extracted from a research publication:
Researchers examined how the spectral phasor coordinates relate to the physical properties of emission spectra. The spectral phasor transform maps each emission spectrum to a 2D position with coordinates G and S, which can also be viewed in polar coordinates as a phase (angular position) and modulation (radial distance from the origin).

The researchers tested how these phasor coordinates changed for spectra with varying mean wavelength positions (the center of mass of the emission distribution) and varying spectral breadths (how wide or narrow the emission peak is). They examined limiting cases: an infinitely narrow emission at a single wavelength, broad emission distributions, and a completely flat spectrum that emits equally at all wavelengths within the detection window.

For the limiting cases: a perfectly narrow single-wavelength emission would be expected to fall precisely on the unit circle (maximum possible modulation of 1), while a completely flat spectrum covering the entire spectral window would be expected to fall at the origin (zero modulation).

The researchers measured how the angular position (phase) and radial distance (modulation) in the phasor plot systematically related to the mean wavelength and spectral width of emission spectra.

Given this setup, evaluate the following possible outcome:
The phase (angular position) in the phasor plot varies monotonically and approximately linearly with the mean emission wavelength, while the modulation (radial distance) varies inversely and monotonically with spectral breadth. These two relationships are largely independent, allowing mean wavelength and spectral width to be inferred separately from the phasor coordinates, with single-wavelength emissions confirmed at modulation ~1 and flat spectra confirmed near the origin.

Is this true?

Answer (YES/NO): YES